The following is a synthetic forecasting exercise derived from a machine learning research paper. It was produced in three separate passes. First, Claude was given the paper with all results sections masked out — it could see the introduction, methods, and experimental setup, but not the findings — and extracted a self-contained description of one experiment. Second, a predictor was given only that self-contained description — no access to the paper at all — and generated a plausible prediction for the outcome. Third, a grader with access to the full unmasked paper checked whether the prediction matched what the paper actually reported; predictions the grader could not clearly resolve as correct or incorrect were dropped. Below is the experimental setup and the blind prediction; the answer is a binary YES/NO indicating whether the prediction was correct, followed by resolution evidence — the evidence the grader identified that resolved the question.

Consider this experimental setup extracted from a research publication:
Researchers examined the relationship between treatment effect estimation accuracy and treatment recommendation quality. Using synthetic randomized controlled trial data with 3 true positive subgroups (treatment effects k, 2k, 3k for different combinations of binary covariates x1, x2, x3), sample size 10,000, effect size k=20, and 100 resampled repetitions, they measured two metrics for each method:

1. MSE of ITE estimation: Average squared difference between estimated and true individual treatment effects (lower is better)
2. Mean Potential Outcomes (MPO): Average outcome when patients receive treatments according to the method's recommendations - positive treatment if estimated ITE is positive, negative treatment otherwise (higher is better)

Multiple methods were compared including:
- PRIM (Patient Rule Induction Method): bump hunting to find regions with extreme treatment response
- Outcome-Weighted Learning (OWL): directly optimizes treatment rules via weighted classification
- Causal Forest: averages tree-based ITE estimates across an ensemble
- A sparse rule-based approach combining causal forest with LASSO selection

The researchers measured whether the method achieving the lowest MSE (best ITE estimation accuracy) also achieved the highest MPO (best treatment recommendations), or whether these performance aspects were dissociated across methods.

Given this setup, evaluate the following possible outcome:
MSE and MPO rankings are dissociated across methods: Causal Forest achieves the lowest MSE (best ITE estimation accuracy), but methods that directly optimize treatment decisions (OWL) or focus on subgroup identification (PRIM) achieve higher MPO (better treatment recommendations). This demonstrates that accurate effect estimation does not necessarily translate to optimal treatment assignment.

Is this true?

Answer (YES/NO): NO